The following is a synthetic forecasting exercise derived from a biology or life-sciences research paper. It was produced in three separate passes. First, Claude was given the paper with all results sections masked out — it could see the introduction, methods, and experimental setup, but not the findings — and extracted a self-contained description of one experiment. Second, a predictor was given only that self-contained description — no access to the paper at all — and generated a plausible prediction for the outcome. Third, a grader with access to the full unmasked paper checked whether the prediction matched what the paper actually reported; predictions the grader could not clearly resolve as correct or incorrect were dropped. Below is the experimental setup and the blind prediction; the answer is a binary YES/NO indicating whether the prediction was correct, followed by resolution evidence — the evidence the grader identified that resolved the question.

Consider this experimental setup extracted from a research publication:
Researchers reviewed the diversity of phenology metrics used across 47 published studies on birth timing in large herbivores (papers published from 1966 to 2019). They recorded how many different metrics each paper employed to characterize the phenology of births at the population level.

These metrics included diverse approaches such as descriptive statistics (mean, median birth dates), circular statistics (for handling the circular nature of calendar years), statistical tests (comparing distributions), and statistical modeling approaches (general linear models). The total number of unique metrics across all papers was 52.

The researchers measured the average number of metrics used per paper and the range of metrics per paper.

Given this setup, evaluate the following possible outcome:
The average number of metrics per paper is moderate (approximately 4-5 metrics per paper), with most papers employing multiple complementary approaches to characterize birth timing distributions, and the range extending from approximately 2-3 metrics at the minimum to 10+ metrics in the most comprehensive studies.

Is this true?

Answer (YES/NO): NO